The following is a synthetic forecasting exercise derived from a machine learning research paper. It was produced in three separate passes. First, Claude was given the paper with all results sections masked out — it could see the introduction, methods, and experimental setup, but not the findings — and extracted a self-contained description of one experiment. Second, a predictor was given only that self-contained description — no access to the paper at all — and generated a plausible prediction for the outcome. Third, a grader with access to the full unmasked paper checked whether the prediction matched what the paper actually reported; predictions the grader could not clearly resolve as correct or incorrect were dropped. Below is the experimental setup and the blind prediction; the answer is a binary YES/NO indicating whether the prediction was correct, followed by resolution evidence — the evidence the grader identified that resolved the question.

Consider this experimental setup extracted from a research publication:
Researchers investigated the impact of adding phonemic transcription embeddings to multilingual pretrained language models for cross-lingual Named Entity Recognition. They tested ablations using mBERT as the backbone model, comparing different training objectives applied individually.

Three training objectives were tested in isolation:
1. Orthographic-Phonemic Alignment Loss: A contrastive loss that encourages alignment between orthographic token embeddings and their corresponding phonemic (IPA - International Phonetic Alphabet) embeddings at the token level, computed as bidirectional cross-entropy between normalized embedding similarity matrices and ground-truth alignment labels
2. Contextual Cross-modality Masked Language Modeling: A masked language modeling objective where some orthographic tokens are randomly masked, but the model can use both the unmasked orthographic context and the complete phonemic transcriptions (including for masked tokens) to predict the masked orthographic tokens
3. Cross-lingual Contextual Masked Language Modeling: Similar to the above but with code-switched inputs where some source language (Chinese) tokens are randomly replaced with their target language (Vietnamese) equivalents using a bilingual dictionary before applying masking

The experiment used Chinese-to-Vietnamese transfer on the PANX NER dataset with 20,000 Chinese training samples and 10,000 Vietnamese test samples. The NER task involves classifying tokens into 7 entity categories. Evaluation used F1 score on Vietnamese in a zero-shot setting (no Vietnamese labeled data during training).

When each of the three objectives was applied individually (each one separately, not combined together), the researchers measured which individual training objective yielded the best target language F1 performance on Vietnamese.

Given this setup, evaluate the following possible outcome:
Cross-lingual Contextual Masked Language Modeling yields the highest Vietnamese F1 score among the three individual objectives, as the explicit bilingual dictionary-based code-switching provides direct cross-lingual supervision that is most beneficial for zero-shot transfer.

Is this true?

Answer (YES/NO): NO